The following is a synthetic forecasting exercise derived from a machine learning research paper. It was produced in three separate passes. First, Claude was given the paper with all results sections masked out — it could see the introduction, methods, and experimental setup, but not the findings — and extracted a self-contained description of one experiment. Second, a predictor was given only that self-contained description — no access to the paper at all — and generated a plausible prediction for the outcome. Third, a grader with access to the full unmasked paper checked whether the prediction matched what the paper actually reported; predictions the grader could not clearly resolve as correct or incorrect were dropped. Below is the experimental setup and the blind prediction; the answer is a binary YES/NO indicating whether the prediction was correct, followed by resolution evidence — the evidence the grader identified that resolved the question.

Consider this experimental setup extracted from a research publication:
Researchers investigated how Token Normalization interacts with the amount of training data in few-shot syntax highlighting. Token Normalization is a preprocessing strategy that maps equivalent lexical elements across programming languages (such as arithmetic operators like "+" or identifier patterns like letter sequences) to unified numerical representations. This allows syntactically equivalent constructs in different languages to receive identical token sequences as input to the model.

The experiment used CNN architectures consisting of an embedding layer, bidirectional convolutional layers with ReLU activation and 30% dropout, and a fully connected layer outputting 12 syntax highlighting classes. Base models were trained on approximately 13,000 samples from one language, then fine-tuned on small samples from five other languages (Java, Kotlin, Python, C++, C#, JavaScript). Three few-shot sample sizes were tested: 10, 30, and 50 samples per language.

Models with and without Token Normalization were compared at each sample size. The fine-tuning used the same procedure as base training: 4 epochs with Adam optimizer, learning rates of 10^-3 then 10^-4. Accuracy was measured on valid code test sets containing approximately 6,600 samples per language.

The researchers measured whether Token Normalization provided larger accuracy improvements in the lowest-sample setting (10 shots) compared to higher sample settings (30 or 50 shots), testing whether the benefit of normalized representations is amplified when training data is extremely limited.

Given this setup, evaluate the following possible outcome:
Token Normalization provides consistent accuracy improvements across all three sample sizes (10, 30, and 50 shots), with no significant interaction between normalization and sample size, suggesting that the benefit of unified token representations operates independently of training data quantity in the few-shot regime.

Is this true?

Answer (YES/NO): NO